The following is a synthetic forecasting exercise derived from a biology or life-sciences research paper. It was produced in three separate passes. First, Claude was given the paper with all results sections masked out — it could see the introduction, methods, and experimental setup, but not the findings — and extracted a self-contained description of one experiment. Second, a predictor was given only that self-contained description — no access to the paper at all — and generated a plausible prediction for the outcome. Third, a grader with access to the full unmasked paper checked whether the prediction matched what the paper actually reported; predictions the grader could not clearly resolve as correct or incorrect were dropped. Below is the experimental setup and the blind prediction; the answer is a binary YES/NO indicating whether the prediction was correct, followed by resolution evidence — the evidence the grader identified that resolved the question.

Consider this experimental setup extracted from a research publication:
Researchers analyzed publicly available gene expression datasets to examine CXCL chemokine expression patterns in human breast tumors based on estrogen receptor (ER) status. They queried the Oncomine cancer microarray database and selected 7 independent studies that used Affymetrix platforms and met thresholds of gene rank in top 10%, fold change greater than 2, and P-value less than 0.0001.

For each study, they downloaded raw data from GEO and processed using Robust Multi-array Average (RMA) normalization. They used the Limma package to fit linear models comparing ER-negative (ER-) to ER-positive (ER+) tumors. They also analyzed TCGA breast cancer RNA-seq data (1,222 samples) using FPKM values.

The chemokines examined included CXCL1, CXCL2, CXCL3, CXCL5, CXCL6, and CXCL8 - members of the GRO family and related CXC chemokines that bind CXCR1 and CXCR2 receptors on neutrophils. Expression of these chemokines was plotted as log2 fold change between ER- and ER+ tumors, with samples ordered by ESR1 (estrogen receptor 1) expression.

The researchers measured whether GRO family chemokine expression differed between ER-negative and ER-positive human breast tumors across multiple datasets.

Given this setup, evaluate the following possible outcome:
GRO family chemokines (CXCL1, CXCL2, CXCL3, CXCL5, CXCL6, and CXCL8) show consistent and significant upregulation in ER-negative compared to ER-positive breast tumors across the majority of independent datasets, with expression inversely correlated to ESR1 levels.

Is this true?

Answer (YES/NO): NO